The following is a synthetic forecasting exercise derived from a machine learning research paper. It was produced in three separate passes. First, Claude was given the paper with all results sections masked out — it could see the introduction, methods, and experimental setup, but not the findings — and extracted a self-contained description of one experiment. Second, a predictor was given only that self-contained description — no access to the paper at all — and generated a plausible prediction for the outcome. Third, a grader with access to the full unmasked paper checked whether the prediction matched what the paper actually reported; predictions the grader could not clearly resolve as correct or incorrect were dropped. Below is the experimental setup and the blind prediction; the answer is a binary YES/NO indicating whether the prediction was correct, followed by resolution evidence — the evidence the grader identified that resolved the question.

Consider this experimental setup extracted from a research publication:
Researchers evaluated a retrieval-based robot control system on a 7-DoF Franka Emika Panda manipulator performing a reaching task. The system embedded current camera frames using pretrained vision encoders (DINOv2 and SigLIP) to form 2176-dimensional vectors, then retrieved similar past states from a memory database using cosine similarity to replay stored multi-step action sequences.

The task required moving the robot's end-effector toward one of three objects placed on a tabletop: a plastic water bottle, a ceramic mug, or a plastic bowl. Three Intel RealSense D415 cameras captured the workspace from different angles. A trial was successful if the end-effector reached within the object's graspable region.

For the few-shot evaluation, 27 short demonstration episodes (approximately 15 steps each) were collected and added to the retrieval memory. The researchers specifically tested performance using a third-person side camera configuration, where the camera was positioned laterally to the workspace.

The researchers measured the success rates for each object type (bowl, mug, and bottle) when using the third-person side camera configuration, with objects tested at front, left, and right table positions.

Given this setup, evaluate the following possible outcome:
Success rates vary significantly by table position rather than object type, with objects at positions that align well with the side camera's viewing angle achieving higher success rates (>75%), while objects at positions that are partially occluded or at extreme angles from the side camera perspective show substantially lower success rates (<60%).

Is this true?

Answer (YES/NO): NO